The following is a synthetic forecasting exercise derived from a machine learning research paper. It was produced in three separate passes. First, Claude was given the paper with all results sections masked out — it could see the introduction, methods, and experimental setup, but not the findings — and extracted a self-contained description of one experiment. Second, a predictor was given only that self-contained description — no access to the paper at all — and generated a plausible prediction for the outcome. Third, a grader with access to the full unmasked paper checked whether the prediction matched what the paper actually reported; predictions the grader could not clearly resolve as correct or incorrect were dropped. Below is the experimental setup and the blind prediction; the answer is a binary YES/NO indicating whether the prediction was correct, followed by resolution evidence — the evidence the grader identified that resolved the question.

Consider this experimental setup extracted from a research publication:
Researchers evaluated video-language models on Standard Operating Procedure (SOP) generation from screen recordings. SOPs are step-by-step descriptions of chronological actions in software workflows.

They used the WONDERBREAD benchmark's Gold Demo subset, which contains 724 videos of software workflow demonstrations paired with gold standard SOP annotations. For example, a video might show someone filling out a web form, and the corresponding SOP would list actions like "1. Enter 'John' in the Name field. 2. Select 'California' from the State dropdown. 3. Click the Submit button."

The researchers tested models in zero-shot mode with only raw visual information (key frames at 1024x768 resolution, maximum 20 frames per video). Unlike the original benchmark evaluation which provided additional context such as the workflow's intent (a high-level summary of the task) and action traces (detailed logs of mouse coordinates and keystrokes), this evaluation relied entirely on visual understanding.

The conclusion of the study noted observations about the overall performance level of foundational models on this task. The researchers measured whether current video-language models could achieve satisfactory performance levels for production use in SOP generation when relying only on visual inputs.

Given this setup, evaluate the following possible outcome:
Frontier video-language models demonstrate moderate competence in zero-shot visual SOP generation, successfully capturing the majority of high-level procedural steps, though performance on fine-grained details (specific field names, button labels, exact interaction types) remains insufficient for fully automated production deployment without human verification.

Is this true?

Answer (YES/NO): NO